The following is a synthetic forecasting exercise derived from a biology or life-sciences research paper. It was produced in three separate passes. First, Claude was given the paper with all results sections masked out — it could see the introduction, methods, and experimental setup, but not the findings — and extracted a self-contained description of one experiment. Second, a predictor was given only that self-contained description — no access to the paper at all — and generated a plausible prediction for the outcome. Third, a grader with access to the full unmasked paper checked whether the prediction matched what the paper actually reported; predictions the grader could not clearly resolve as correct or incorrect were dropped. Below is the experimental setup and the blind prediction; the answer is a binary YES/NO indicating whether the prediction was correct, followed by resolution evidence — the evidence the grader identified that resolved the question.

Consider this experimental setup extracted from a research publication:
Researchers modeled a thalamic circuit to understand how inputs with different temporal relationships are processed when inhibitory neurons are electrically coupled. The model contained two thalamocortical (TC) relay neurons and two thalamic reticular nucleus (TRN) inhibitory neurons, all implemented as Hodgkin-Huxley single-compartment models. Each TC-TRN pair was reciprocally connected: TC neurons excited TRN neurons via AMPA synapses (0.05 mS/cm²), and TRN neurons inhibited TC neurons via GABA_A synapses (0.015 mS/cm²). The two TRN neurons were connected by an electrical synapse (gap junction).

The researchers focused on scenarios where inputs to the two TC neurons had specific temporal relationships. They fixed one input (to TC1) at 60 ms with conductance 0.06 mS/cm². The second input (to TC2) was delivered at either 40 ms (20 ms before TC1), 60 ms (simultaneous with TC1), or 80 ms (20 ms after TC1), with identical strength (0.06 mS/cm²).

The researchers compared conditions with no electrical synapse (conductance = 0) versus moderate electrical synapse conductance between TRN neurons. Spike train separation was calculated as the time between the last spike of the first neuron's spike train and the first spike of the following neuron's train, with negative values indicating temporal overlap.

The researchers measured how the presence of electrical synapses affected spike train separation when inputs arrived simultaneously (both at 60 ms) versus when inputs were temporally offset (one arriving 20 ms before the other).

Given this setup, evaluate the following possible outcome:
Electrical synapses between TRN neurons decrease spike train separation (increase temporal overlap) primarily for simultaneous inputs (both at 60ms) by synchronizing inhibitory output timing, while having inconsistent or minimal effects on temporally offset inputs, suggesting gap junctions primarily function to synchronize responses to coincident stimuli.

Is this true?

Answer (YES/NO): NO